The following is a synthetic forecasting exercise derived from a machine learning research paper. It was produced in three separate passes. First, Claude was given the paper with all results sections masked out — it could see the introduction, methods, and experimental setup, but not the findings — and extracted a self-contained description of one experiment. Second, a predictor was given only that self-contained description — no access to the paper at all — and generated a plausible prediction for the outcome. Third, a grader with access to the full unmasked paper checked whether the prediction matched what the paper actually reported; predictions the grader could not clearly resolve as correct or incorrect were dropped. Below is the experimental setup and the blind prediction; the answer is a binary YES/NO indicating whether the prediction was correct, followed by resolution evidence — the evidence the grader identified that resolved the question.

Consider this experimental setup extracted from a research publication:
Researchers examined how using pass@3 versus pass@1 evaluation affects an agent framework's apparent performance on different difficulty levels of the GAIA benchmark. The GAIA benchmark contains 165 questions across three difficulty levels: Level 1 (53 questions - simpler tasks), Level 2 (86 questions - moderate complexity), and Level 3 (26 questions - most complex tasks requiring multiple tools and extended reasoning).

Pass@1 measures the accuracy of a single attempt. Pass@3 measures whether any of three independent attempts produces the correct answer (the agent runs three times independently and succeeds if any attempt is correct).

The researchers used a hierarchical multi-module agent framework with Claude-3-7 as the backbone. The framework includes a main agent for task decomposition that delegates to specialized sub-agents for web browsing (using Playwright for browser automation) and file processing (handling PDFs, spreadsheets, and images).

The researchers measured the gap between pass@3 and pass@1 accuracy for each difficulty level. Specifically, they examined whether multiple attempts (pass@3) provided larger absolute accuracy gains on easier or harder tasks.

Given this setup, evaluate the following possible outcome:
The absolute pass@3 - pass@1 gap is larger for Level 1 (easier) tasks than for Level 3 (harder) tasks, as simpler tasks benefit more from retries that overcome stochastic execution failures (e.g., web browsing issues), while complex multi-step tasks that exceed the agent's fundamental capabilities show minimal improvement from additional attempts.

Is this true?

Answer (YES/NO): NO